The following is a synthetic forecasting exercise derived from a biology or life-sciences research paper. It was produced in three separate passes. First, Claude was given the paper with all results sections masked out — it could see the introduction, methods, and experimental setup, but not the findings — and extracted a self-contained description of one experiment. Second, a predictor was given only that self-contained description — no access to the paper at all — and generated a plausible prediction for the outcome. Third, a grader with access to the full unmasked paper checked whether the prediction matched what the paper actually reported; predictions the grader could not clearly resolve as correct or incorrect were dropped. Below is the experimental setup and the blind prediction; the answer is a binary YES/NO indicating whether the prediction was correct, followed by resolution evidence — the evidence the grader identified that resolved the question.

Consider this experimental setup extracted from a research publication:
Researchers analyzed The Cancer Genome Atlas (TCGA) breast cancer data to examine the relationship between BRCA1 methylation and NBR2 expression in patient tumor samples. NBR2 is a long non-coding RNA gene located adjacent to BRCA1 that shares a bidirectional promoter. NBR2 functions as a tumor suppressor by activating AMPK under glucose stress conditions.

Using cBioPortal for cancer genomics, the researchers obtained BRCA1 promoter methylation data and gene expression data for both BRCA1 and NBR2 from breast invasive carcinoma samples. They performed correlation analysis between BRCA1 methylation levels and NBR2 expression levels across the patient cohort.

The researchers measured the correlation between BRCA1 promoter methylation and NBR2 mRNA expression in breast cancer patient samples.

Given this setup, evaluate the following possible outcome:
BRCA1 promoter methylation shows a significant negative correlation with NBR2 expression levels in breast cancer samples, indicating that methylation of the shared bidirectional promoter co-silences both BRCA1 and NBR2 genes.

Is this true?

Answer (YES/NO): YES